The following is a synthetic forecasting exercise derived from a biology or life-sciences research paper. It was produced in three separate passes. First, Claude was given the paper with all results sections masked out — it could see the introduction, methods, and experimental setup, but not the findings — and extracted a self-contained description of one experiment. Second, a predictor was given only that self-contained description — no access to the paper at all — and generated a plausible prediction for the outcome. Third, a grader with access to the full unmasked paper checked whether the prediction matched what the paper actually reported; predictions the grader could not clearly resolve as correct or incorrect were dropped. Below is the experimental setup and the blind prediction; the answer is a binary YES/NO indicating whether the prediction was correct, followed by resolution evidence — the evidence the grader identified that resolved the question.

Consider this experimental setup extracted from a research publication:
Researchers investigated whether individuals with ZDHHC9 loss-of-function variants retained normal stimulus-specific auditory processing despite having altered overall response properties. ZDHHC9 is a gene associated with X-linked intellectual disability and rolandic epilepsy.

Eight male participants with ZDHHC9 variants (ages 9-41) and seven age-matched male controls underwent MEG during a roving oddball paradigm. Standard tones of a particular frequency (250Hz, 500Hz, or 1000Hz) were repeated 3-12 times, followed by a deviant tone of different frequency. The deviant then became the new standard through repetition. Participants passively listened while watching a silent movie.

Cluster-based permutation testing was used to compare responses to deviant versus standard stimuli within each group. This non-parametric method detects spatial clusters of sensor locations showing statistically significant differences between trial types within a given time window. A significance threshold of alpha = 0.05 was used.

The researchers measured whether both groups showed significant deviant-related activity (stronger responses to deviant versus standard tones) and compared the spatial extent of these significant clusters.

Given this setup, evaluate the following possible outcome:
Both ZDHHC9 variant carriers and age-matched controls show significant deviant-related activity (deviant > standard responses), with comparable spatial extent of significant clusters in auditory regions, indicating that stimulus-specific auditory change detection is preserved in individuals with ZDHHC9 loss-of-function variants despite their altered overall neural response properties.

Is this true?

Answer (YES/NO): NO